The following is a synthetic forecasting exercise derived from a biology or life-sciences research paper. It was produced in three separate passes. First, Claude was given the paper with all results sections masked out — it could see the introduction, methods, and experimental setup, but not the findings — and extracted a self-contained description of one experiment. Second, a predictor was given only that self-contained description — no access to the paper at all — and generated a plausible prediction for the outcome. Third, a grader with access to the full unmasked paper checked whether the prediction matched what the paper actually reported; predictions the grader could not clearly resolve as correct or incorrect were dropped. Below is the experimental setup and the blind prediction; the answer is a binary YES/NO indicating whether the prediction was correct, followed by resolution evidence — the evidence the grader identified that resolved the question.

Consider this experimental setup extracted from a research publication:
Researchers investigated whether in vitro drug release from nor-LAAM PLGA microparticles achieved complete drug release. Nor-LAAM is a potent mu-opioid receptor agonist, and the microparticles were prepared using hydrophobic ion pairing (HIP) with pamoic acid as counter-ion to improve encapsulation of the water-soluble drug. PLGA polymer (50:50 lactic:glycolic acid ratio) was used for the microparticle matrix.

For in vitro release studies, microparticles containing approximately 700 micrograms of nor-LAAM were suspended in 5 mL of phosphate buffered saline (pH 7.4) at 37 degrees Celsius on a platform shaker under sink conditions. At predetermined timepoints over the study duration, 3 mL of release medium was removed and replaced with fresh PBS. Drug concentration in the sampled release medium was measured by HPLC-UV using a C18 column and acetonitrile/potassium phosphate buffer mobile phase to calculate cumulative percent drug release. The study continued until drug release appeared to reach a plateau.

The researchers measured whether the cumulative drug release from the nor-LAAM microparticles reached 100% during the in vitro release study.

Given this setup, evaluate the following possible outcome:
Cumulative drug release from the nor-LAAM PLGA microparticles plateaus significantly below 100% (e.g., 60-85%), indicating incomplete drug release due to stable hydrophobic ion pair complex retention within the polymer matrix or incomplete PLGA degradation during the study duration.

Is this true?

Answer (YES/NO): NO